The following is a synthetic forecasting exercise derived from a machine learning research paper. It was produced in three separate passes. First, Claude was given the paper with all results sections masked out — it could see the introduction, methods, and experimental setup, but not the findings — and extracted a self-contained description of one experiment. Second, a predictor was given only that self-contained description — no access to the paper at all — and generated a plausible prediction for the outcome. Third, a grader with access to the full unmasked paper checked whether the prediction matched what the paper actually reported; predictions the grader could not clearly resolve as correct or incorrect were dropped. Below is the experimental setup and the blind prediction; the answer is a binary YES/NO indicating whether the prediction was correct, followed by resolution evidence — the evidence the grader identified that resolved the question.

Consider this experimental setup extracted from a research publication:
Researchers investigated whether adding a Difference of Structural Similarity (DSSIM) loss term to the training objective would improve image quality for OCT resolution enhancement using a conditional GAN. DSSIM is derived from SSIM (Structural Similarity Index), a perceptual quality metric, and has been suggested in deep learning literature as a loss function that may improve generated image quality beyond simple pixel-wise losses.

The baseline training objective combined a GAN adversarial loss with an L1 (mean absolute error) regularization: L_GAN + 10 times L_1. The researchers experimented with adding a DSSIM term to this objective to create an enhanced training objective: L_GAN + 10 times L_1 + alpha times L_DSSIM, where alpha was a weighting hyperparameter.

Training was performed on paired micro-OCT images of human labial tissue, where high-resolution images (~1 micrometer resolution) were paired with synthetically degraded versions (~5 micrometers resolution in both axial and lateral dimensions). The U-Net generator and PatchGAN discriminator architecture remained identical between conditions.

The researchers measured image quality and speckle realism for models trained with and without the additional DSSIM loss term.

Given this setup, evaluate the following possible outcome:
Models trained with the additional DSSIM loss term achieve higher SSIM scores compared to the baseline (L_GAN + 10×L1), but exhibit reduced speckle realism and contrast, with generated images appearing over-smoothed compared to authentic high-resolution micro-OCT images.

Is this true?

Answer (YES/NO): NO